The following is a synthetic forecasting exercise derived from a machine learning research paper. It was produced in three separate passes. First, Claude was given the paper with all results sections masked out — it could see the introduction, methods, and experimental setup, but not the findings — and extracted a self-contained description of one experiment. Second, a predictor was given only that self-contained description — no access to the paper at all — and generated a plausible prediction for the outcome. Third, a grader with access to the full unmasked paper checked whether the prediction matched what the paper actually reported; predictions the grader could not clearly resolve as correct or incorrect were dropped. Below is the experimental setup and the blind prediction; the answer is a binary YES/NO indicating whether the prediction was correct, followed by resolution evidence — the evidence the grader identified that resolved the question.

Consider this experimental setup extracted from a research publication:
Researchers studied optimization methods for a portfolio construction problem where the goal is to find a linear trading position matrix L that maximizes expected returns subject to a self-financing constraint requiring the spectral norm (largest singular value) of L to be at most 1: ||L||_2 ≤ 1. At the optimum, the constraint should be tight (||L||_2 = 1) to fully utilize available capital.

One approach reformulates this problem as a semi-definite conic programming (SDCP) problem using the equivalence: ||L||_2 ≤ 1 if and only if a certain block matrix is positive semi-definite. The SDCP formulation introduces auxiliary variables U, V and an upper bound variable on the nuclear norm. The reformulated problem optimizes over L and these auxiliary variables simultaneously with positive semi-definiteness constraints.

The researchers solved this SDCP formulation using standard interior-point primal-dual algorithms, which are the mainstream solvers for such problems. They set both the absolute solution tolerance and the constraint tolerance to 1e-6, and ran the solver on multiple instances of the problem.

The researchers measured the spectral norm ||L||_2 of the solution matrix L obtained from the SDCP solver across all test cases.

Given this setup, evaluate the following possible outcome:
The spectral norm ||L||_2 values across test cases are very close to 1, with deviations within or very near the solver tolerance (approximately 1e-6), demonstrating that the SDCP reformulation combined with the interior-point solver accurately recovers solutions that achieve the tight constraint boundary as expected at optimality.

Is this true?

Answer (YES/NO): NO